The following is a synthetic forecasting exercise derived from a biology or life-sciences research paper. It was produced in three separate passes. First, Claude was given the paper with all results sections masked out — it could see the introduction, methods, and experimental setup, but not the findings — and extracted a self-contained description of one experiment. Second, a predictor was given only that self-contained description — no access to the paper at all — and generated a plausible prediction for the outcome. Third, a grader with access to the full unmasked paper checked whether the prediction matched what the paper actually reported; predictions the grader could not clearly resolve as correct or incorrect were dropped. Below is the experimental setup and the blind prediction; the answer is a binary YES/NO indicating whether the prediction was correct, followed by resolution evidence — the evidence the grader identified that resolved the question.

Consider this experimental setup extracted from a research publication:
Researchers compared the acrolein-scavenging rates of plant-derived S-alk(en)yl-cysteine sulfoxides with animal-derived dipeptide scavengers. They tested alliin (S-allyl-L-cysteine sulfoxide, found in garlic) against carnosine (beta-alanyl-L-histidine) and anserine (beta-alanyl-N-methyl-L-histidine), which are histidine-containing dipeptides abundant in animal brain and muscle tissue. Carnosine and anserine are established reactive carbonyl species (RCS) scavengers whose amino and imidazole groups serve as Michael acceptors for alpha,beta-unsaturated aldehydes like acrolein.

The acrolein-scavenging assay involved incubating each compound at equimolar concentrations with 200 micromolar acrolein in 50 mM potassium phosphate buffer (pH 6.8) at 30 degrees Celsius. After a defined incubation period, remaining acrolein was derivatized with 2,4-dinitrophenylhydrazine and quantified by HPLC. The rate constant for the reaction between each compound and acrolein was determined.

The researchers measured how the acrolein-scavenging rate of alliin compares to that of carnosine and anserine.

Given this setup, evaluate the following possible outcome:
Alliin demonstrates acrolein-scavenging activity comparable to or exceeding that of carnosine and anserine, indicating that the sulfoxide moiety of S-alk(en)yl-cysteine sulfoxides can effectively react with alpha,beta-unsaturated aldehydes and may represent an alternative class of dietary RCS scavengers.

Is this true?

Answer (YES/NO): YES